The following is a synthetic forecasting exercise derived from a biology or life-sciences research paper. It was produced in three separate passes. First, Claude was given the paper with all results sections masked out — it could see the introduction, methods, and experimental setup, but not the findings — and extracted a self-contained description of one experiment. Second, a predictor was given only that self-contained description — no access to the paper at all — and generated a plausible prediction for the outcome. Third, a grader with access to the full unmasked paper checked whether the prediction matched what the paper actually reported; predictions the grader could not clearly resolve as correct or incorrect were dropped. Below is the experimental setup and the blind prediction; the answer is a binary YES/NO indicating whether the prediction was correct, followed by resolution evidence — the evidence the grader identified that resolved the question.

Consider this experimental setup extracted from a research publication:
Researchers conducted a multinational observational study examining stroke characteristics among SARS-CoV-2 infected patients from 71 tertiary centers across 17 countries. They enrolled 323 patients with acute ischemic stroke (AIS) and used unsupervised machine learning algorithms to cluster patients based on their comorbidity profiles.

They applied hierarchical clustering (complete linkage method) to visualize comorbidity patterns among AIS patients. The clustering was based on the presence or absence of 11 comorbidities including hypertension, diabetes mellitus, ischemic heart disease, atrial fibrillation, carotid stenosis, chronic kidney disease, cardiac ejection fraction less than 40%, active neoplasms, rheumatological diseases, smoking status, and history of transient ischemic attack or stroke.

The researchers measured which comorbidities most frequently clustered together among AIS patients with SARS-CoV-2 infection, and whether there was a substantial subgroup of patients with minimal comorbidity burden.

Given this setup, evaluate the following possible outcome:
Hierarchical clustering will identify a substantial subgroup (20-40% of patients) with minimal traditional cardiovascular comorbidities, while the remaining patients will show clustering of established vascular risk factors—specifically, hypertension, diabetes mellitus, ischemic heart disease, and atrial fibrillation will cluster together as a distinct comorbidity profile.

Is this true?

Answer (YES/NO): NO